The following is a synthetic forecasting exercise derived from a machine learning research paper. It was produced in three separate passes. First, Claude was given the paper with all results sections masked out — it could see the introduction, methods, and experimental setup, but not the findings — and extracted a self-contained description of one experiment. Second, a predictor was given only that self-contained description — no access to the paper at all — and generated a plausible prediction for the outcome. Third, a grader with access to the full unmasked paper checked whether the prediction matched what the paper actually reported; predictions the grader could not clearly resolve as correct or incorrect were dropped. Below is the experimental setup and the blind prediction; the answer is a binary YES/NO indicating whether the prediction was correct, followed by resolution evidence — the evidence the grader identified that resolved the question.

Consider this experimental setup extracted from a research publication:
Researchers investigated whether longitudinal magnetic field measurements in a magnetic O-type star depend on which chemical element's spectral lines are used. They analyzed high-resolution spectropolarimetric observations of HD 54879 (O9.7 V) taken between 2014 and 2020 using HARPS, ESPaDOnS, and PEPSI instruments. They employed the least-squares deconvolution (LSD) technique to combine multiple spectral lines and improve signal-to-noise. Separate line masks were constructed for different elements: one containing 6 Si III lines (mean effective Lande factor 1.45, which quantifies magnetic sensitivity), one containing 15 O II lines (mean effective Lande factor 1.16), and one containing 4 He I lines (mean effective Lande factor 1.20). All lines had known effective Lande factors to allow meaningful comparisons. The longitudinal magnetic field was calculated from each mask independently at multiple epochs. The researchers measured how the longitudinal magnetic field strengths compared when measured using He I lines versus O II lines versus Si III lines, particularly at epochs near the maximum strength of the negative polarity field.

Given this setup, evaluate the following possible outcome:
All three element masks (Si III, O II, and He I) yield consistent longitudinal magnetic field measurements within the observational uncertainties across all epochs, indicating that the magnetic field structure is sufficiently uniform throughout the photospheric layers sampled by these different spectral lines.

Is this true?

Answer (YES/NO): NO